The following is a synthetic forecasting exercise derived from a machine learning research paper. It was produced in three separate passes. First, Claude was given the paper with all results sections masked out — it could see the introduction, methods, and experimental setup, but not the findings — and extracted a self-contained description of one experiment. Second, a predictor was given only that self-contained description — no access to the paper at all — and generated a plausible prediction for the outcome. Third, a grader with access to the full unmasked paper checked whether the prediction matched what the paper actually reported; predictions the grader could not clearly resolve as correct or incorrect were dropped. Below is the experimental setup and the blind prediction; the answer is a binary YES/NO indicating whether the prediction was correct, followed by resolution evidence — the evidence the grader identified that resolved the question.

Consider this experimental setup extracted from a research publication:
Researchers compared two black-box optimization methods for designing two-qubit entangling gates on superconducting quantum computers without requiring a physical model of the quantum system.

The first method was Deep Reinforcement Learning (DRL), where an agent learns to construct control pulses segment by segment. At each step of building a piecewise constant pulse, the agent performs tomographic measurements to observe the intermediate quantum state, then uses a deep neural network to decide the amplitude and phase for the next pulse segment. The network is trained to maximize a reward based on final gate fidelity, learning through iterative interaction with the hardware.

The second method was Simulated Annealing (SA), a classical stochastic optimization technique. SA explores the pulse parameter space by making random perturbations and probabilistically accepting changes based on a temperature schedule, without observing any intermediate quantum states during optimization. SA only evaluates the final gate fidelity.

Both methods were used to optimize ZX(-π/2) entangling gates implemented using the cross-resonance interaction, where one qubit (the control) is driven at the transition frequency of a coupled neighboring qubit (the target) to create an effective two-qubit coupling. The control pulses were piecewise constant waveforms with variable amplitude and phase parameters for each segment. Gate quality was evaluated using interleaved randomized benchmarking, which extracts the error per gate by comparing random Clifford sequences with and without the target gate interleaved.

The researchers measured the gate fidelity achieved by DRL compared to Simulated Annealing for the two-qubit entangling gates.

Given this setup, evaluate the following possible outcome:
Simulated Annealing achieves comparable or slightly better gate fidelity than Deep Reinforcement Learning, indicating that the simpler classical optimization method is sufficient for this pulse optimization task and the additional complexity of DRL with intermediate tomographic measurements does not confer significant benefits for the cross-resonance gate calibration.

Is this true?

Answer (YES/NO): NO